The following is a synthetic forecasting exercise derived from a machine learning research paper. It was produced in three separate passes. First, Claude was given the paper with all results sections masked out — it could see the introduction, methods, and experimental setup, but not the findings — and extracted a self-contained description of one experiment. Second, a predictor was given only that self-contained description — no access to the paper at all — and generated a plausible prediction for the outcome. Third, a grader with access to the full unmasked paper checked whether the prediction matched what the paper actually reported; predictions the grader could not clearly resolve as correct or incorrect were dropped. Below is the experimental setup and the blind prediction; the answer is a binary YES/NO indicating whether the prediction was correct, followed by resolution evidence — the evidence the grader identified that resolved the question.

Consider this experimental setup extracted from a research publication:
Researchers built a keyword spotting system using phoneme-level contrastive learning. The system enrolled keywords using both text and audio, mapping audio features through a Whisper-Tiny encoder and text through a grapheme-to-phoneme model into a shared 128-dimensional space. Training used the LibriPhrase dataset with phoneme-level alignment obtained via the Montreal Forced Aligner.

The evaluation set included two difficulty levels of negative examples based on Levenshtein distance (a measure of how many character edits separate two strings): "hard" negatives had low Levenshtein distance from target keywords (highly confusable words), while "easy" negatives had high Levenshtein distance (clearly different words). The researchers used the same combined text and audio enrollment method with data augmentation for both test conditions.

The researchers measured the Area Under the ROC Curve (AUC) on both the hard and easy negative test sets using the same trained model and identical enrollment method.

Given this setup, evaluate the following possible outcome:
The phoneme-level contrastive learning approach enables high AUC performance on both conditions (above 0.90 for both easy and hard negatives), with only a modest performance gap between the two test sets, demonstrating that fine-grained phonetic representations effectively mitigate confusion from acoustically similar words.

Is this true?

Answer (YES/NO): YES